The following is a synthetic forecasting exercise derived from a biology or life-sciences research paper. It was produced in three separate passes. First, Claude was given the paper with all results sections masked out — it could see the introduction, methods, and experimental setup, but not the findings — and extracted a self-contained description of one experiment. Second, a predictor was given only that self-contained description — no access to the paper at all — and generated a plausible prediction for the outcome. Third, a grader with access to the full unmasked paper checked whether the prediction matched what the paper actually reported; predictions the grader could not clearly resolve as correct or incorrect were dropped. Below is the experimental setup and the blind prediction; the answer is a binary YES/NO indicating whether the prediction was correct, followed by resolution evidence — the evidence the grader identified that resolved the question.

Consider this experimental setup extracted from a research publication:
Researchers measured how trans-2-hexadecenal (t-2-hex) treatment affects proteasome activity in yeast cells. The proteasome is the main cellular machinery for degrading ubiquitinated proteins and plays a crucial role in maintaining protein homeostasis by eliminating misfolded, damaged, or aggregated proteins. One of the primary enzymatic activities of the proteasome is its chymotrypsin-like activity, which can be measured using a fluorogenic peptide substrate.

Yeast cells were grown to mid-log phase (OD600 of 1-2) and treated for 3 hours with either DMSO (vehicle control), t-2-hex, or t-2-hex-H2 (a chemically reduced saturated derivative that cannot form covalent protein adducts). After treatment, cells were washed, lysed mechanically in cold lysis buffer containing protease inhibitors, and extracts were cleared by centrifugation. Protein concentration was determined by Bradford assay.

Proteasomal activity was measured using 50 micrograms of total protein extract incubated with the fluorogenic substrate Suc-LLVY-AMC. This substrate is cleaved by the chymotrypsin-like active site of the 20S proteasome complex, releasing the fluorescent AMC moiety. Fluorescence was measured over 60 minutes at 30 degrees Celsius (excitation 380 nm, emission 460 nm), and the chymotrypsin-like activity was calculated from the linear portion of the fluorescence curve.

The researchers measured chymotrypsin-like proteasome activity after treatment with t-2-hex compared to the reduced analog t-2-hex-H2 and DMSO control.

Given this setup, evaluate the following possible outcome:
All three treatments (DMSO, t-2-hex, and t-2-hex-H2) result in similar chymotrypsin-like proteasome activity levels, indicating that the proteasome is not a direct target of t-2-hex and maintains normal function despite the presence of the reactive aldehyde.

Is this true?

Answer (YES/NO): NO